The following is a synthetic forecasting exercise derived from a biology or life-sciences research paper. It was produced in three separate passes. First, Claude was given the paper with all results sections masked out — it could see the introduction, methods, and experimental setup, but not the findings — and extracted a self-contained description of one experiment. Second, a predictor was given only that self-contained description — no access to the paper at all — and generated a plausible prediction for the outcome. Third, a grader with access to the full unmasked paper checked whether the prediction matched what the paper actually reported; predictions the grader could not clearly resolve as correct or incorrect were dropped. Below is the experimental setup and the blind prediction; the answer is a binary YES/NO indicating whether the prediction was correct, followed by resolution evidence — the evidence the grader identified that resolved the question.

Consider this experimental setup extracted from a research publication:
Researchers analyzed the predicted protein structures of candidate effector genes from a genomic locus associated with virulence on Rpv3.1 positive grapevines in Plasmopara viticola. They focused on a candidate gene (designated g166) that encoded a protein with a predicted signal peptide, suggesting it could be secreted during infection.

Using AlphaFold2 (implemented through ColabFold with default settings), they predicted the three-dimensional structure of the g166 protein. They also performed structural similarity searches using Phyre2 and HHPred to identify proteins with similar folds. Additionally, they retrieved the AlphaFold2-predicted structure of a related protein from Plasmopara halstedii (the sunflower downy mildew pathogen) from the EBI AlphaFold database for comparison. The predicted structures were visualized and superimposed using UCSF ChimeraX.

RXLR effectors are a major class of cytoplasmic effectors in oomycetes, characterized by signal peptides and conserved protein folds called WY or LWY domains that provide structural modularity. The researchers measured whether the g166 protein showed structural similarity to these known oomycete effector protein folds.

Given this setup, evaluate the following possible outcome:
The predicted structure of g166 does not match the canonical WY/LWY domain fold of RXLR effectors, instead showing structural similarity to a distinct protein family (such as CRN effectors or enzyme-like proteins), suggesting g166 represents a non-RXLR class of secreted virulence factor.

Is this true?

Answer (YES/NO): NO